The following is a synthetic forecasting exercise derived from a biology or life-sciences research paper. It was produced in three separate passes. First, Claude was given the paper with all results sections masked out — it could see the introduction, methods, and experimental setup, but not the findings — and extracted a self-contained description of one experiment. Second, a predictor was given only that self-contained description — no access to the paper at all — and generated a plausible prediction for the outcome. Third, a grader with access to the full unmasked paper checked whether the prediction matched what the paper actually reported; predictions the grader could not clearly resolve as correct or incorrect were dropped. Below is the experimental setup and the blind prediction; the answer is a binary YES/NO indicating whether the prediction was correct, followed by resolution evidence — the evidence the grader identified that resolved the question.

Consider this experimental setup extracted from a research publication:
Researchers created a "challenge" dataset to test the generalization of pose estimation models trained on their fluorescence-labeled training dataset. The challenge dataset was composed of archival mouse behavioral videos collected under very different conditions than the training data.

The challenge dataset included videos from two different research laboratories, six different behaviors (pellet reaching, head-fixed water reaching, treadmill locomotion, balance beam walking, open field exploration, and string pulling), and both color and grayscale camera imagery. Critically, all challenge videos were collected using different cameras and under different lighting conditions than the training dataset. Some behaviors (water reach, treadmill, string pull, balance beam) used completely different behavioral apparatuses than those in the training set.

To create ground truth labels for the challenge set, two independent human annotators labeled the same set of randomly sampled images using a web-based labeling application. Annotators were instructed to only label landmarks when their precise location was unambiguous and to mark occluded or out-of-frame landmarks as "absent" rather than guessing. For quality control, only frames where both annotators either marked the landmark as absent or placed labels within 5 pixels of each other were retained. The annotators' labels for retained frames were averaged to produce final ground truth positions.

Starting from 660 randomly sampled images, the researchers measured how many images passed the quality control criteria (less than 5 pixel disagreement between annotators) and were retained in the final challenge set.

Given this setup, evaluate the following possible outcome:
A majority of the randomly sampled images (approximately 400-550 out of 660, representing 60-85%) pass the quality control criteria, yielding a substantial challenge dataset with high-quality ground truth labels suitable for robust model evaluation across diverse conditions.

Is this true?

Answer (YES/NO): NO